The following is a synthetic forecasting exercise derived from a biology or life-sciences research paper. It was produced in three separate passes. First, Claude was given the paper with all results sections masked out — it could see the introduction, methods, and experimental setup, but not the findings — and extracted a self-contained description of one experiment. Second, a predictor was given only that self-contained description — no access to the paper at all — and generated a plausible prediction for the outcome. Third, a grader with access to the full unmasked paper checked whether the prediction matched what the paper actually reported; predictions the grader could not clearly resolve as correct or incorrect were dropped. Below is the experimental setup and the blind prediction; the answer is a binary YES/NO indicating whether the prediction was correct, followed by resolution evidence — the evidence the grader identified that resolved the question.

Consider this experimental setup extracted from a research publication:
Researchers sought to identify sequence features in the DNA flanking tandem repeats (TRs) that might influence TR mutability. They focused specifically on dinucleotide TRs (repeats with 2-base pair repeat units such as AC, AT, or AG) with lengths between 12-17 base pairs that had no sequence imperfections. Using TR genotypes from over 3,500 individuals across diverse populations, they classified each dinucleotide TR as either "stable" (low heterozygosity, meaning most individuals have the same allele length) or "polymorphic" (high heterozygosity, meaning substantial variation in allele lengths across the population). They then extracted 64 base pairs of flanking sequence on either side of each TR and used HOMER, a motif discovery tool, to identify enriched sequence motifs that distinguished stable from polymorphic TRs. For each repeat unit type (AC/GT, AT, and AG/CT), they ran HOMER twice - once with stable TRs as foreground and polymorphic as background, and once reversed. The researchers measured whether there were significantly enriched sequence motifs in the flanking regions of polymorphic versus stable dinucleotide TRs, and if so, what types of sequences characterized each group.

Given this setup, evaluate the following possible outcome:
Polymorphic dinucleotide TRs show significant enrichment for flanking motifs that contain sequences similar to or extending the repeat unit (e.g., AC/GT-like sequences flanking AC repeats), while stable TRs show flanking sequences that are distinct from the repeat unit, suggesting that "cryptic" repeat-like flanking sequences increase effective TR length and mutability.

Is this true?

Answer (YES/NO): YES